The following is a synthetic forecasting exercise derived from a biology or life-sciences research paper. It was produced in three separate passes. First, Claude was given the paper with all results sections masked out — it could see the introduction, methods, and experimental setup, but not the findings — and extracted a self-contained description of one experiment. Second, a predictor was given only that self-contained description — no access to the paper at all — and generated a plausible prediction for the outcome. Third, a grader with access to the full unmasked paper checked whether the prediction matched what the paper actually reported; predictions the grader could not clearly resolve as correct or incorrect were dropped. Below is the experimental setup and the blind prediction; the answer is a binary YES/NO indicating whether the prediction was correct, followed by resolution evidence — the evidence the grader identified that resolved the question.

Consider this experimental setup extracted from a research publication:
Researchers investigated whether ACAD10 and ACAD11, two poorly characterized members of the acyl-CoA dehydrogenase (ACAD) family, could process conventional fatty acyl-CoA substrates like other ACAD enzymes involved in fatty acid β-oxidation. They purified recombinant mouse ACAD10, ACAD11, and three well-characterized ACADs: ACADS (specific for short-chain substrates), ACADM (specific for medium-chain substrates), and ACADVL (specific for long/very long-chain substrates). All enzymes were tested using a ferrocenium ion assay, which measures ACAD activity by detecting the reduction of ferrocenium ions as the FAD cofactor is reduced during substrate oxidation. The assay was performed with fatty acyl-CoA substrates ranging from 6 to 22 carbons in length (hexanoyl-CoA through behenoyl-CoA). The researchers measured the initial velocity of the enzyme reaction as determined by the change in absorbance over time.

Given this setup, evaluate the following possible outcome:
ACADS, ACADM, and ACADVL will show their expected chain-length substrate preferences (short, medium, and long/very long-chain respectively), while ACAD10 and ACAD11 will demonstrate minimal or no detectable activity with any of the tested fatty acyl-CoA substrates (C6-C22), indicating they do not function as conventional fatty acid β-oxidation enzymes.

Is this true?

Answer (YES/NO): YES